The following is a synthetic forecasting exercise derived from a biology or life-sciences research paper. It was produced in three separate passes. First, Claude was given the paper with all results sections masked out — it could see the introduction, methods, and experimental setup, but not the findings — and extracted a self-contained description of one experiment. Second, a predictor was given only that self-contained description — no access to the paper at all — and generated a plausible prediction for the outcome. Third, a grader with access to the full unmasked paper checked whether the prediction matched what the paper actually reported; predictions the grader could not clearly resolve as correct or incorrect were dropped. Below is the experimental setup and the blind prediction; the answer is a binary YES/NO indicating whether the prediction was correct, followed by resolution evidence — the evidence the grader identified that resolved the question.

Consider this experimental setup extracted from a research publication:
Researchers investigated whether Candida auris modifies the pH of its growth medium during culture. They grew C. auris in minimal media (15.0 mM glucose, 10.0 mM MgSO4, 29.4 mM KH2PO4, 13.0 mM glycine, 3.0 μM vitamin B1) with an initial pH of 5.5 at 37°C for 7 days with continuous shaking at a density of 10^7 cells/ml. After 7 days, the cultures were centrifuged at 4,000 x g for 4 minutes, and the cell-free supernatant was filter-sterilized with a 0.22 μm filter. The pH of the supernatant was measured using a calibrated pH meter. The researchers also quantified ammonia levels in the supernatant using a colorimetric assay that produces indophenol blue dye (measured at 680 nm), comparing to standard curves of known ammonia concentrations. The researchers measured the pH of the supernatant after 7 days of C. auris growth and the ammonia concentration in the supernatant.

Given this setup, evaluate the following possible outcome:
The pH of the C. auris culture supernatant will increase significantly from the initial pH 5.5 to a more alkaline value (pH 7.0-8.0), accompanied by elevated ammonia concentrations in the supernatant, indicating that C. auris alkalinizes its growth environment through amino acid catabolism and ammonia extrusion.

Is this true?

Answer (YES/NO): NO